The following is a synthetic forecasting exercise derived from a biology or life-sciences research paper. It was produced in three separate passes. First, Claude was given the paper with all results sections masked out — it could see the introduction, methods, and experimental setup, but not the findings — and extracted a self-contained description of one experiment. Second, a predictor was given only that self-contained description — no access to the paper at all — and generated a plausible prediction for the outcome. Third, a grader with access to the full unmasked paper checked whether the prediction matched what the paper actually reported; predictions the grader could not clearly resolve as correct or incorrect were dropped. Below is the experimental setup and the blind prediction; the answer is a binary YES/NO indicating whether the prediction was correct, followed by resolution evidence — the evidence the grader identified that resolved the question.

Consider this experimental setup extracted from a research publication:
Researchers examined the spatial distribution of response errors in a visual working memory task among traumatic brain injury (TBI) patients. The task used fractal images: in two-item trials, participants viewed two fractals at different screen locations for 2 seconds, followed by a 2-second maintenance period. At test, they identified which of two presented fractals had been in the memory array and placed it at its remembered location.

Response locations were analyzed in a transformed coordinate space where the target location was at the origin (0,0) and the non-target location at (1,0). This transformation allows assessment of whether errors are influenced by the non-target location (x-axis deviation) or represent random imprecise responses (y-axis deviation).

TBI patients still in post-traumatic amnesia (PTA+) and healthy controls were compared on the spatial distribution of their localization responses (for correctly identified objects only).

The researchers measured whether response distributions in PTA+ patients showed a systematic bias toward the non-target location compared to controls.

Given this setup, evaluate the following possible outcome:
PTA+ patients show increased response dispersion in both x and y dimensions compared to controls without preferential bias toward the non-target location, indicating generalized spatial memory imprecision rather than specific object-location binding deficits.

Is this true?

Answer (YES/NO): NO